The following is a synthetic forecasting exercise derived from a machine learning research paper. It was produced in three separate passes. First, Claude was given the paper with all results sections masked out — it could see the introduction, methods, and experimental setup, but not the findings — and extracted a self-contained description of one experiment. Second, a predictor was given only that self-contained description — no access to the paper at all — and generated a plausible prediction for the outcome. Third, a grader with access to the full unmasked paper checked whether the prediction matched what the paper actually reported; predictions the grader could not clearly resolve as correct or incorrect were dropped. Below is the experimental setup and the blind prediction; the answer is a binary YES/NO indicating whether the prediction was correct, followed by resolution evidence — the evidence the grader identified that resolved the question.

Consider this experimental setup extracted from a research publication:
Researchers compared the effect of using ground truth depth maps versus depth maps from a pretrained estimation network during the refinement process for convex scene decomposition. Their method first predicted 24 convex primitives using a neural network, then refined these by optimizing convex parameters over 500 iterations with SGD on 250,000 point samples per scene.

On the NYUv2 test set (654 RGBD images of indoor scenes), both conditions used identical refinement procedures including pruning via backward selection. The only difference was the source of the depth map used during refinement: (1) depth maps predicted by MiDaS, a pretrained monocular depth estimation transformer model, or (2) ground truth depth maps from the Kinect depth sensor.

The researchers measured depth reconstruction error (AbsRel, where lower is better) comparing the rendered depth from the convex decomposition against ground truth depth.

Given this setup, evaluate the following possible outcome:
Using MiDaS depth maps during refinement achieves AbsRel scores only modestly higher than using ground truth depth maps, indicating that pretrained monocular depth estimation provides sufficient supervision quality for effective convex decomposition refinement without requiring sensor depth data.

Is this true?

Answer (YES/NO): NO